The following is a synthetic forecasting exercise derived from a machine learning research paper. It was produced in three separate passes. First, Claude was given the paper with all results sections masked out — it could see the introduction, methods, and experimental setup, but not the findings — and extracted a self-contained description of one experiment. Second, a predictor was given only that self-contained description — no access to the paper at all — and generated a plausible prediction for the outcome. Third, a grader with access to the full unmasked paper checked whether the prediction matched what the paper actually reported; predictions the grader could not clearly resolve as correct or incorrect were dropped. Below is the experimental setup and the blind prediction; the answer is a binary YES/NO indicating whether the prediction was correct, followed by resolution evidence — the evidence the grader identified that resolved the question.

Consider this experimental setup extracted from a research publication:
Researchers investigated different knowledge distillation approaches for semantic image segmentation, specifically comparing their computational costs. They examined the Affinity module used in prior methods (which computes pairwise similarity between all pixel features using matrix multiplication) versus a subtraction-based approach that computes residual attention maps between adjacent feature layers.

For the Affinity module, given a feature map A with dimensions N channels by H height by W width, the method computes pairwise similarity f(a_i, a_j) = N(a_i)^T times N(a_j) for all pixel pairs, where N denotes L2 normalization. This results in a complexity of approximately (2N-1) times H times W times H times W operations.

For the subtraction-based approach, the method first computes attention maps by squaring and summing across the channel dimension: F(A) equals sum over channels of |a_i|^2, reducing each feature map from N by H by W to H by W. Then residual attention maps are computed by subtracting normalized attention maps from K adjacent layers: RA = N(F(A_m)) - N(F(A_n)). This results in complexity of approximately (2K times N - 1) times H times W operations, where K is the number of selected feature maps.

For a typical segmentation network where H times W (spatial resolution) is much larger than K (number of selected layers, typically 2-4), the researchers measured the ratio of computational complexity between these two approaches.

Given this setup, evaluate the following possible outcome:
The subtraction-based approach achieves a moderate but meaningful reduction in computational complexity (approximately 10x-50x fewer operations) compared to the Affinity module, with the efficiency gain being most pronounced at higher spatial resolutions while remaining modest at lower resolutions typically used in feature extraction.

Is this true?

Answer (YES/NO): NO